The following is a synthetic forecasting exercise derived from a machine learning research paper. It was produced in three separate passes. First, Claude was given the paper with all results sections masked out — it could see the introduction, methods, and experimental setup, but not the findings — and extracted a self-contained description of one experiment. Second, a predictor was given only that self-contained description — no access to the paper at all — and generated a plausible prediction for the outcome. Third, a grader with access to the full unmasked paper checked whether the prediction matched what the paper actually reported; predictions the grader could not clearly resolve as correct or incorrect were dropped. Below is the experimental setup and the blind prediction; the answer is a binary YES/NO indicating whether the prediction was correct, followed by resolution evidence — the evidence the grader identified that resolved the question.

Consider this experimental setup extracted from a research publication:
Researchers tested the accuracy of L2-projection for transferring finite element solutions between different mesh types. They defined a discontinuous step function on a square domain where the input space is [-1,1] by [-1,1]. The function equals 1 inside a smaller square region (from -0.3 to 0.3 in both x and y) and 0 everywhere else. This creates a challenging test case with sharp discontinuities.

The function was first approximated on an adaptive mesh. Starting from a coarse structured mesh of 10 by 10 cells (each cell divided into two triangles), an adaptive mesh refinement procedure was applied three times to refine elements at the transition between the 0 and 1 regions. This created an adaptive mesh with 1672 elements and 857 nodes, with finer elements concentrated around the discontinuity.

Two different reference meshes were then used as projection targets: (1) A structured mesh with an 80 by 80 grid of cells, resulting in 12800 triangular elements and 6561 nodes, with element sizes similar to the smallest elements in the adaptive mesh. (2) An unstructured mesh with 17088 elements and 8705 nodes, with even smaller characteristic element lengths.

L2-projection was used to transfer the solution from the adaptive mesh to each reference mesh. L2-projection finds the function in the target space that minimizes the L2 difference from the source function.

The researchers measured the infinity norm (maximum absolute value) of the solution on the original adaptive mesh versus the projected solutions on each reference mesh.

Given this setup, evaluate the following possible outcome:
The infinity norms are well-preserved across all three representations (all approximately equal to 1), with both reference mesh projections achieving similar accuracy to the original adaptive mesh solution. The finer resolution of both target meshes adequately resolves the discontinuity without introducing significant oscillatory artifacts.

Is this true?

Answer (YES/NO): YES